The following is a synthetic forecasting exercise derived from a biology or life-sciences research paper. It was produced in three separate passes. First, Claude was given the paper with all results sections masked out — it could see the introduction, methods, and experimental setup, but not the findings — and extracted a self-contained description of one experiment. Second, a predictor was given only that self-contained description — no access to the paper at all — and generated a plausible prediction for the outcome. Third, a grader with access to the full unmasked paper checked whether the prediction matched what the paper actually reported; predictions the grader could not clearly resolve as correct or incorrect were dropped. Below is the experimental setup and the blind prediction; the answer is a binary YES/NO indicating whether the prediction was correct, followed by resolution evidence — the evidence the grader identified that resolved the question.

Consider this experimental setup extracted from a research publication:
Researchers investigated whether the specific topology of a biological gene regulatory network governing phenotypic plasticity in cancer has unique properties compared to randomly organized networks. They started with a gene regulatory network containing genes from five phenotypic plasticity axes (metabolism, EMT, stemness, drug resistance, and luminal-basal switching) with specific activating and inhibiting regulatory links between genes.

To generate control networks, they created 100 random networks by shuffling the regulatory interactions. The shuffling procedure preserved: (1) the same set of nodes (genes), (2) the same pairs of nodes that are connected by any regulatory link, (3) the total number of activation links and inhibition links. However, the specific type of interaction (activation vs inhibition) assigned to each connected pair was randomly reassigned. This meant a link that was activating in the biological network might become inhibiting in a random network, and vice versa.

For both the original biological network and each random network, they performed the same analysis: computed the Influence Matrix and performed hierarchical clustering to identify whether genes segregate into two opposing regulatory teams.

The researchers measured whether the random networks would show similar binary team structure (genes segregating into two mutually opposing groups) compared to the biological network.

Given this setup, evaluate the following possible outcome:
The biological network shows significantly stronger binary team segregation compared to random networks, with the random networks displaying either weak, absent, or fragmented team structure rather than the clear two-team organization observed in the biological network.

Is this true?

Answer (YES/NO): YES